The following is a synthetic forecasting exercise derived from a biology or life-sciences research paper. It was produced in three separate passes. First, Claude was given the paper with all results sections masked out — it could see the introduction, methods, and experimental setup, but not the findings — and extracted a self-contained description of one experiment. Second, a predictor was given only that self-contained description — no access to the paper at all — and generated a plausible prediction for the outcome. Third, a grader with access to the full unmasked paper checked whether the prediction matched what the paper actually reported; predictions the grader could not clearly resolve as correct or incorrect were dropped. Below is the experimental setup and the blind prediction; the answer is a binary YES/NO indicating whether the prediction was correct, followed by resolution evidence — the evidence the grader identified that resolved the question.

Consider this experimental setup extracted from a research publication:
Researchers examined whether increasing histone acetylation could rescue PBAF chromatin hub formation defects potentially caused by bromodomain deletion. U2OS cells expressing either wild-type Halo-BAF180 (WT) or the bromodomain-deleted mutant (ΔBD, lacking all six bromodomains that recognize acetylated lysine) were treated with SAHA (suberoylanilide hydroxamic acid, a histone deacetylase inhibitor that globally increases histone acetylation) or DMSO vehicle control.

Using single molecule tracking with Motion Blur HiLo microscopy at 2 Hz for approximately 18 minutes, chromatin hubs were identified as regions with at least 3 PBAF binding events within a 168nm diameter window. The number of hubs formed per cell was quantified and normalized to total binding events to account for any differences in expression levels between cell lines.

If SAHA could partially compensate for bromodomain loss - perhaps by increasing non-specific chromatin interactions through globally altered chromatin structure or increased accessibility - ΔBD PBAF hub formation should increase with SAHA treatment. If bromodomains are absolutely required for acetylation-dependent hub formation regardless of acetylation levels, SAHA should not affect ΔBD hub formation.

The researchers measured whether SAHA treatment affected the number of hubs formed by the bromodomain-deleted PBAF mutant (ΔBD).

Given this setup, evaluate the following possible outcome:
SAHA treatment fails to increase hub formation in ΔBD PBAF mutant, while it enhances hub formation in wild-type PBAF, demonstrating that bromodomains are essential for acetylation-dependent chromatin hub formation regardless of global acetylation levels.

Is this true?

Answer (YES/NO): YES